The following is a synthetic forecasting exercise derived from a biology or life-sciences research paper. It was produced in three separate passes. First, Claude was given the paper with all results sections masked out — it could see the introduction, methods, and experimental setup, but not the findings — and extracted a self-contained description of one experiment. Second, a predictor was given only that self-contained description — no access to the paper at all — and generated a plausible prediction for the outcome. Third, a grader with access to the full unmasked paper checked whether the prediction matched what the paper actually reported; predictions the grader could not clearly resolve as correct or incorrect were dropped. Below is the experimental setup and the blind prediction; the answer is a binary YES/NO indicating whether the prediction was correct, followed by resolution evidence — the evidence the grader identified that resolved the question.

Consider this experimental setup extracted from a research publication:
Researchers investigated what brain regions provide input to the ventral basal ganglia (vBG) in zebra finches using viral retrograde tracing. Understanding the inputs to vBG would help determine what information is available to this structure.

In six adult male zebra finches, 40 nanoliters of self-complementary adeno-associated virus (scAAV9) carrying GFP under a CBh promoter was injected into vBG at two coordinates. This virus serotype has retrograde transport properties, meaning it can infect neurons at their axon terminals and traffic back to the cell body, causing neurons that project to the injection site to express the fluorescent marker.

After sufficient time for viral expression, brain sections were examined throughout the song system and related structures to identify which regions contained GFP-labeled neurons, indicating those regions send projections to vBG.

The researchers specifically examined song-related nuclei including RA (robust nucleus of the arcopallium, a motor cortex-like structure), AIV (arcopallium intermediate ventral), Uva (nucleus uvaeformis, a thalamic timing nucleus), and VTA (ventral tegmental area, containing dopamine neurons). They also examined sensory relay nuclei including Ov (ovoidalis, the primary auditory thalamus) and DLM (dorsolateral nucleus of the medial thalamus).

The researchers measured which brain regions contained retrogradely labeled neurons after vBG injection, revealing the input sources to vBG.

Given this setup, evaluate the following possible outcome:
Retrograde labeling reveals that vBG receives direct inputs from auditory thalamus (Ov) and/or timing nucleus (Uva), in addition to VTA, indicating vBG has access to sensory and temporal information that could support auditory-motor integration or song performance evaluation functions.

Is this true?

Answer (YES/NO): YES